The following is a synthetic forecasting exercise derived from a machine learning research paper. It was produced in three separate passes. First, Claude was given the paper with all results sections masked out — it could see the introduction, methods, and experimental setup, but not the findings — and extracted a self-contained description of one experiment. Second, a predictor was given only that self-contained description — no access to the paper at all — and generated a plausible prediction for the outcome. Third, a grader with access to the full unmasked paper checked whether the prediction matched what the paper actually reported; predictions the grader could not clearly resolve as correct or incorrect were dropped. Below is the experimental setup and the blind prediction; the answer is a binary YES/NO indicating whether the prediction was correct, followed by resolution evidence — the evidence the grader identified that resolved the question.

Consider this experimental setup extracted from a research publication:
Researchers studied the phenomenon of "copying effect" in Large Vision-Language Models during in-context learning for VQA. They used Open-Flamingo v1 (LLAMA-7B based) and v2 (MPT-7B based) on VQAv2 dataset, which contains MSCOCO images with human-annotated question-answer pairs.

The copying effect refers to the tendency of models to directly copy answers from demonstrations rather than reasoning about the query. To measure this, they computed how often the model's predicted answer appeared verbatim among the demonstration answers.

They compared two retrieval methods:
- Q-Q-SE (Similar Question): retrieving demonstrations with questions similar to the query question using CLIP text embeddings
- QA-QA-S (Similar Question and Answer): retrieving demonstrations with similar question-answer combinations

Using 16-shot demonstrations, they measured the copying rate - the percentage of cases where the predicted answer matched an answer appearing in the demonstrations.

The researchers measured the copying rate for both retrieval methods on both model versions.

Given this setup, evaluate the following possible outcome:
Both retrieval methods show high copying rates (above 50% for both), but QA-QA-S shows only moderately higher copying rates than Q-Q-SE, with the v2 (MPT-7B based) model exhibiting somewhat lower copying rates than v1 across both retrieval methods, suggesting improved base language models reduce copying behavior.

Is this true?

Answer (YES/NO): NO